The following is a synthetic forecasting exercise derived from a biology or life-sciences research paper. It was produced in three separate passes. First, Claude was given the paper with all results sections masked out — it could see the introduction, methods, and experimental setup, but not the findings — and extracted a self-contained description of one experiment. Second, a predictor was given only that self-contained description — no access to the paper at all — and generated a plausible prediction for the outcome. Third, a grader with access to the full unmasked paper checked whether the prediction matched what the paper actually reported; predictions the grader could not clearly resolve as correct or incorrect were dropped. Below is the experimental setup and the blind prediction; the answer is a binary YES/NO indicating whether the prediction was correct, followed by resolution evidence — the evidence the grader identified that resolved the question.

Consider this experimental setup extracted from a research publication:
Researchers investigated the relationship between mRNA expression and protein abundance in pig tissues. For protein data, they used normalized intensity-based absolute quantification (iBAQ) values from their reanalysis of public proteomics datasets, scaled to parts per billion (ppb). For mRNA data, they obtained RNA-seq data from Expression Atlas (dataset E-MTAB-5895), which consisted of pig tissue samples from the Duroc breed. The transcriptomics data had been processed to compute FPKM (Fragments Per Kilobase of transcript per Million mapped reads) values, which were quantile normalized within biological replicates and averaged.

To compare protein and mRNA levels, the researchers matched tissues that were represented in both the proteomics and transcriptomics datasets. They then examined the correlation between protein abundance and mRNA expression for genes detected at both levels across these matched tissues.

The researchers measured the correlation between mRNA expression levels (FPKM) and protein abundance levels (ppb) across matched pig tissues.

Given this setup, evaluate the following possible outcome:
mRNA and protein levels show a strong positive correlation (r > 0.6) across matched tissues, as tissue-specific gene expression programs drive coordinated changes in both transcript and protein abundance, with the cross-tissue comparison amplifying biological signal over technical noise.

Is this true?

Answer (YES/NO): NO